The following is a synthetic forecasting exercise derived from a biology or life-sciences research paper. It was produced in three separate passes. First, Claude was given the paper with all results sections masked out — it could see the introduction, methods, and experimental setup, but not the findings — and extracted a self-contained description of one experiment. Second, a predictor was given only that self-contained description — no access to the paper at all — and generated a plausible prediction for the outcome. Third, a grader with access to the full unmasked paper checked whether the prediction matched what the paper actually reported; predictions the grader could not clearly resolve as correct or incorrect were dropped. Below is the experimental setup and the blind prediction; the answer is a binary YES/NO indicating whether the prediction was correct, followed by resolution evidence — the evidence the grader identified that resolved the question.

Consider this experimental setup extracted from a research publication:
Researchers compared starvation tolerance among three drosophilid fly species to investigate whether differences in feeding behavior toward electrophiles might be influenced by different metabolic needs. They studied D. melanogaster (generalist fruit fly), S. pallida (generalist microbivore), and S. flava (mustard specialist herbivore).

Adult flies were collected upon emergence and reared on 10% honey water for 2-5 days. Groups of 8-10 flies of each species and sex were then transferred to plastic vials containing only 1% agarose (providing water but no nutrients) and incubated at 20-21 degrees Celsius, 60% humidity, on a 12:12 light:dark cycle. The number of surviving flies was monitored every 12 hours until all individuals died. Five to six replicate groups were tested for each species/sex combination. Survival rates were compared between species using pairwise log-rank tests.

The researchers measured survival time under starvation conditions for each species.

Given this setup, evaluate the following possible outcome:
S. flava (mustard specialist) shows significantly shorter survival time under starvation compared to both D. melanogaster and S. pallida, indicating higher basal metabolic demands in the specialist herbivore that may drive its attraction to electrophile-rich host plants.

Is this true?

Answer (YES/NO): NO